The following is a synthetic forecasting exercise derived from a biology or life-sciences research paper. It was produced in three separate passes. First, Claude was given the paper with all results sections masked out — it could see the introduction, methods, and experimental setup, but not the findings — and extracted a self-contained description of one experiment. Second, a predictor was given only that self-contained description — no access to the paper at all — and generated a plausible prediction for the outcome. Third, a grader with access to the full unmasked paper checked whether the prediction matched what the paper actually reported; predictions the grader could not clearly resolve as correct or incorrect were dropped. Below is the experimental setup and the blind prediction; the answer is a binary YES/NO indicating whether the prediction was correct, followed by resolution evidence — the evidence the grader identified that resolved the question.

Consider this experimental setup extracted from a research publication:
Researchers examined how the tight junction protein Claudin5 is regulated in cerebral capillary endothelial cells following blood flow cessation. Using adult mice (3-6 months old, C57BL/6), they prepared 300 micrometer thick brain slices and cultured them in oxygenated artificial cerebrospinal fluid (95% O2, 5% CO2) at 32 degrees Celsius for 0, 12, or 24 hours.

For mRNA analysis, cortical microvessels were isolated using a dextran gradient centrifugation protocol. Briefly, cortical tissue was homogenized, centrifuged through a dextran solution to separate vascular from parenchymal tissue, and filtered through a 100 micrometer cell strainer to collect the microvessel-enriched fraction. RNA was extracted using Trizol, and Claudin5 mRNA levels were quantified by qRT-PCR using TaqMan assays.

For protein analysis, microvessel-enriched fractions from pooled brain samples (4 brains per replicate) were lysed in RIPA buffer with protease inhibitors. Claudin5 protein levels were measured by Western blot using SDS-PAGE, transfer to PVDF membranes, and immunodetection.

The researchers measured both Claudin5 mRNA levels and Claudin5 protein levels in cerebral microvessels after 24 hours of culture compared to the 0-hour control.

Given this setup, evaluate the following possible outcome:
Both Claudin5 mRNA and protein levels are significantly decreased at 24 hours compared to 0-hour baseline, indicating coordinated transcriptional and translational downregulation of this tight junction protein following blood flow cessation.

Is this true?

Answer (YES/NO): NO